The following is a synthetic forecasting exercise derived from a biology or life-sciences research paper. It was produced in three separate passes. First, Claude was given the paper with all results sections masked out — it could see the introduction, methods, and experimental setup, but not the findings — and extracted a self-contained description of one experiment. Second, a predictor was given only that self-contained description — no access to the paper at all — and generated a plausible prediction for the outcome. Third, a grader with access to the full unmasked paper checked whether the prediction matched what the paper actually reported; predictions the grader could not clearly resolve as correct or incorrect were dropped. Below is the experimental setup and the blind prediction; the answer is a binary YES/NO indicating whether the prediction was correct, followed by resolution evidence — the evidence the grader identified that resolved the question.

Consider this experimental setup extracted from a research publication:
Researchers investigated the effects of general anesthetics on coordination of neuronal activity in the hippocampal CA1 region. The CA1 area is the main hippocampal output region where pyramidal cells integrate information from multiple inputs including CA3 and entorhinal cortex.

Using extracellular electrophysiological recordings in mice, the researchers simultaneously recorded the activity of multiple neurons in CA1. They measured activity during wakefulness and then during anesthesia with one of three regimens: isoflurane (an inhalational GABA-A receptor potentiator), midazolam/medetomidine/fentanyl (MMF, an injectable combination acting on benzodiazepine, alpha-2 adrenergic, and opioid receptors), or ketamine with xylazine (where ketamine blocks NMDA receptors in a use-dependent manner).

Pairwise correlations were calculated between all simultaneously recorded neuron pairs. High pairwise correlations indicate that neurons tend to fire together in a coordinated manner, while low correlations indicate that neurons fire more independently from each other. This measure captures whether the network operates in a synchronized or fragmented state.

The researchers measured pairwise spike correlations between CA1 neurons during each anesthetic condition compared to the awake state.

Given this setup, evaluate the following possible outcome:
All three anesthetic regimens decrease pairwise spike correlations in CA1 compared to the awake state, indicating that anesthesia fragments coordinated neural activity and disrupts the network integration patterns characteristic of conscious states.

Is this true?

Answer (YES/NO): YES